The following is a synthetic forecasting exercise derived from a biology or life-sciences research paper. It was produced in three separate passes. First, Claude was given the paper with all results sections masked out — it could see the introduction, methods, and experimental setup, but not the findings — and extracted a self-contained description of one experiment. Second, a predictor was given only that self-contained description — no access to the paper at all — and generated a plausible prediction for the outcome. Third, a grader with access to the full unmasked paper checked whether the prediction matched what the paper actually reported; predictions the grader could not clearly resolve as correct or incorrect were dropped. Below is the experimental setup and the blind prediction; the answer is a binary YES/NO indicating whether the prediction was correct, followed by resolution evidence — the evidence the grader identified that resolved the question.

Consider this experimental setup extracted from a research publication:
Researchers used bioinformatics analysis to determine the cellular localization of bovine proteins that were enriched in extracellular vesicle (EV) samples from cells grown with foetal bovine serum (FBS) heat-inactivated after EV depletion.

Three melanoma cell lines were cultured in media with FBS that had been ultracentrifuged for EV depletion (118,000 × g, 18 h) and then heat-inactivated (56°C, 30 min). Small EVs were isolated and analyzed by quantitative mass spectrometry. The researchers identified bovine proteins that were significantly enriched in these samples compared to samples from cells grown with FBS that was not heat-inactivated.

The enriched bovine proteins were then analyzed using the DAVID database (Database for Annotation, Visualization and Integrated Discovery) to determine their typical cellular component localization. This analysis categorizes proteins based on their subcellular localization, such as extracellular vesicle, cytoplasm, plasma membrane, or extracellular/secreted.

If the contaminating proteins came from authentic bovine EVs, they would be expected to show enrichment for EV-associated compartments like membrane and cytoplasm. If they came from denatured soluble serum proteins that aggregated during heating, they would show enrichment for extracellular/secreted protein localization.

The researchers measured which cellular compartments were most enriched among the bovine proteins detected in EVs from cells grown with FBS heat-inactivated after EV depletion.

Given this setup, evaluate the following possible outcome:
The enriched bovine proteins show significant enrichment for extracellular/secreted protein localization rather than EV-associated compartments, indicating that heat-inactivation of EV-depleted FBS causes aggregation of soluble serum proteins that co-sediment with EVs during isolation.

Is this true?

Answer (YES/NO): NO